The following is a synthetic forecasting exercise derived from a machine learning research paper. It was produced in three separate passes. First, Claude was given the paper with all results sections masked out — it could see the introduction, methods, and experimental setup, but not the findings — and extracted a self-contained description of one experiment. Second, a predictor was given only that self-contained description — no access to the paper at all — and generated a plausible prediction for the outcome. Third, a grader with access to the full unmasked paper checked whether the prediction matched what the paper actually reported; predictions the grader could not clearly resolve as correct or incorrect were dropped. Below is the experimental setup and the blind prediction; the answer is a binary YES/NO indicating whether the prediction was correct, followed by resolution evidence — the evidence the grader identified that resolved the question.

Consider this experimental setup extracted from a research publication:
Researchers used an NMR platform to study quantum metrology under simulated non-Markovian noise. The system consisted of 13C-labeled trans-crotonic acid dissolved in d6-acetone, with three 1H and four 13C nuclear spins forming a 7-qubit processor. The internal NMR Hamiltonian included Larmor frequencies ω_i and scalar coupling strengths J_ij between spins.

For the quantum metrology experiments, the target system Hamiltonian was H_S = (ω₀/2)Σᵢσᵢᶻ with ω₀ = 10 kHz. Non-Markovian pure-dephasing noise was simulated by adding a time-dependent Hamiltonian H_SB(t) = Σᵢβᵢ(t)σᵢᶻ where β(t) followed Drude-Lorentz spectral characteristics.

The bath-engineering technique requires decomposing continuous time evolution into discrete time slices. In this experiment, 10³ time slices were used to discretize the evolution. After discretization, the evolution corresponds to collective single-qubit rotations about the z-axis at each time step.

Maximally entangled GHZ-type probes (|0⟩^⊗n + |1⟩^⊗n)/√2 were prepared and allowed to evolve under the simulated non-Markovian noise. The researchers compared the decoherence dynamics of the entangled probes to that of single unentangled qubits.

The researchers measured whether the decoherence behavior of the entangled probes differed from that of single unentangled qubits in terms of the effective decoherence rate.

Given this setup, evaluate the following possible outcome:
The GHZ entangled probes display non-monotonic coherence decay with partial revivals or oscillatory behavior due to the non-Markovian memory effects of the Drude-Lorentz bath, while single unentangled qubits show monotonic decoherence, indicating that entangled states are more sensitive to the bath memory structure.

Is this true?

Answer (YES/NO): NO